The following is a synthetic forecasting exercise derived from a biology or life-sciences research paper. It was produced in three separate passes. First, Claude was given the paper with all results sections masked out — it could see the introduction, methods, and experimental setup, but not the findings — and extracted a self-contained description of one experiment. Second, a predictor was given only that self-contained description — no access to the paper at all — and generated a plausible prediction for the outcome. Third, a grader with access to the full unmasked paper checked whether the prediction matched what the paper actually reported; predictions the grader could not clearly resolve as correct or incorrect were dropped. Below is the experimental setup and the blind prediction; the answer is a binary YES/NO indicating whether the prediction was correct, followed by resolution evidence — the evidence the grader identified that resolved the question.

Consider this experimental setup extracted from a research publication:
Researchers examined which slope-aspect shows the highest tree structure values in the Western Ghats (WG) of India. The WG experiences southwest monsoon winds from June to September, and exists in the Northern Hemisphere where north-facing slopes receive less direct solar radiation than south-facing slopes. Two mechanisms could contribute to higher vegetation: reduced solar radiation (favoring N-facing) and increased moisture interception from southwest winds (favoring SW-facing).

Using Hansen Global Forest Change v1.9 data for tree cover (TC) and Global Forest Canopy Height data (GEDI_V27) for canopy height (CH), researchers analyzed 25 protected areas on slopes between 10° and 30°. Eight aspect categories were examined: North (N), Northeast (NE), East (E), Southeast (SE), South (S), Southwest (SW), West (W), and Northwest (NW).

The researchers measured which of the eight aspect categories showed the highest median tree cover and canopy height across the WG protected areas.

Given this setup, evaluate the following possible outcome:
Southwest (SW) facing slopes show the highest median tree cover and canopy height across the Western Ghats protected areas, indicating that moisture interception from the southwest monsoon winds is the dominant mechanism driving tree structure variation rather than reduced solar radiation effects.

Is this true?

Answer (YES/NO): NO